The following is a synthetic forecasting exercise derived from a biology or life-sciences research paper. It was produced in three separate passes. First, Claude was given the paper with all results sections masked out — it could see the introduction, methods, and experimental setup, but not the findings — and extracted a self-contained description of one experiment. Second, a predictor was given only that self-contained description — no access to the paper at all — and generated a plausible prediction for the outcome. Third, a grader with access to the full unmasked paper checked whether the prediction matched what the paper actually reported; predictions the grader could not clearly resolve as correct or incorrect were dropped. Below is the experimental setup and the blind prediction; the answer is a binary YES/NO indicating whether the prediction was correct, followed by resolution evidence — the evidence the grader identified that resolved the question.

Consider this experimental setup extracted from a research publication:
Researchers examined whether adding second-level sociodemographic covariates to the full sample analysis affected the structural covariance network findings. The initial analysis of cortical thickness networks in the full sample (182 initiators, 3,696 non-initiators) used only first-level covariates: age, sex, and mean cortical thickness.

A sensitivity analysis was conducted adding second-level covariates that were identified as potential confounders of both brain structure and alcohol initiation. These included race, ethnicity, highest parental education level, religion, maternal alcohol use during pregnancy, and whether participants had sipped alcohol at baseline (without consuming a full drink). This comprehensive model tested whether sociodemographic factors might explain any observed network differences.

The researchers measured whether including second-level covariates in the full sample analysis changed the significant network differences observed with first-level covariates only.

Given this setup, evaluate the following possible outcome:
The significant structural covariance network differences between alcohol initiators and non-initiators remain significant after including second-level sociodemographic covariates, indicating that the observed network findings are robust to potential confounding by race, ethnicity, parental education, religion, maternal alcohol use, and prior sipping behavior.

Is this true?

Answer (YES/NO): YES